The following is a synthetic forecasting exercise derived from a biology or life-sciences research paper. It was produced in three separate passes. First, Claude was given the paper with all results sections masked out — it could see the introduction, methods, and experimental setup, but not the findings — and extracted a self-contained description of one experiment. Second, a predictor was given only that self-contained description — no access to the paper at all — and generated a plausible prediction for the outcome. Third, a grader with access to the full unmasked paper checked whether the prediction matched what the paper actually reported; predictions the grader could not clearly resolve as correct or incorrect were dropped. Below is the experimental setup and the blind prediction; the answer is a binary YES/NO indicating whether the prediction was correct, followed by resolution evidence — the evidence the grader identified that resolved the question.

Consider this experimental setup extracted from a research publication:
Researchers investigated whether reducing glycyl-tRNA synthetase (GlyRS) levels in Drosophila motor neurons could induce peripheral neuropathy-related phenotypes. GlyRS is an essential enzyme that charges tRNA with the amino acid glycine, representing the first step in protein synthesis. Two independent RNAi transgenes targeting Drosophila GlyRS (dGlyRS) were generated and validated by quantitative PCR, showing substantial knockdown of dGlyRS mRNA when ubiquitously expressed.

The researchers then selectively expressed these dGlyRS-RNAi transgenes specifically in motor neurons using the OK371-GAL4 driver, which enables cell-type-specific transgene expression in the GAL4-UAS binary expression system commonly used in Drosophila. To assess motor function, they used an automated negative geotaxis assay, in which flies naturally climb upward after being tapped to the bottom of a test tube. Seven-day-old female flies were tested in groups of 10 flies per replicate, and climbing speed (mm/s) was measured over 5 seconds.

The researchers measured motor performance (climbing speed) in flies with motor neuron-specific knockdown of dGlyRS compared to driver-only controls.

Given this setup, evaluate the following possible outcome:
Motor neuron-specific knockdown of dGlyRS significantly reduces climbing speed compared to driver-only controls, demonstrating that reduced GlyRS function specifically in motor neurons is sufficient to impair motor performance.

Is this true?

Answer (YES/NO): YES